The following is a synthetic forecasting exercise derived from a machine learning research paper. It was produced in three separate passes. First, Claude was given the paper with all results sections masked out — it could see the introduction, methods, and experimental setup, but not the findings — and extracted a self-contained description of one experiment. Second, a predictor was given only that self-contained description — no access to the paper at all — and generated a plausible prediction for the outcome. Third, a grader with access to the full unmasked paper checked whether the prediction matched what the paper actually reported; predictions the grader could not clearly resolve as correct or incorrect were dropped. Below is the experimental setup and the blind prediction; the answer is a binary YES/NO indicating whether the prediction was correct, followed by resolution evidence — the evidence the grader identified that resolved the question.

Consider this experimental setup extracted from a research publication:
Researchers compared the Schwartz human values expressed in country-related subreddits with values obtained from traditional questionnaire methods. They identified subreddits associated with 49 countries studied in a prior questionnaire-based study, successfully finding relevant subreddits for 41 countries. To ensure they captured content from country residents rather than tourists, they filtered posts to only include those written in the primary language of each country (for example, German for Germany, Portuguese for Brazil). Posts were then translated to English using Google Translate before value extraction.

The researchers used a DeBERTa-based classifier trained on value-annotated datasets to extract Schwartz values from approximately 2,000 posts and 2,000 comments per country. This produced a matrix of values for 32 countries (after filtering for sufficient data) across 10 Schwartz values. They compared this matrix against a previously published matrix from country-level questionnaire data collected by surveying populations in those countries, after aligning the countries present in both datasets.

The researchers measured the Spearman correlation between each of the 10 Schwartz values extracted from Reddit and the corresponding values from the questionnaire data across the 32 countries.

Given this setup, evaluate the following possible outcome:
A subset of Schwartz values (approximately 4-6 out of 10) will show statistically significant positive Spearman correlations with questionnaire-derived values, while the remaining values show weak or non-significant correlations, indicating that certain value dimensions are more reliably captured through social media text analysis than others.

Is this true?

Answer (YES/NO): NO